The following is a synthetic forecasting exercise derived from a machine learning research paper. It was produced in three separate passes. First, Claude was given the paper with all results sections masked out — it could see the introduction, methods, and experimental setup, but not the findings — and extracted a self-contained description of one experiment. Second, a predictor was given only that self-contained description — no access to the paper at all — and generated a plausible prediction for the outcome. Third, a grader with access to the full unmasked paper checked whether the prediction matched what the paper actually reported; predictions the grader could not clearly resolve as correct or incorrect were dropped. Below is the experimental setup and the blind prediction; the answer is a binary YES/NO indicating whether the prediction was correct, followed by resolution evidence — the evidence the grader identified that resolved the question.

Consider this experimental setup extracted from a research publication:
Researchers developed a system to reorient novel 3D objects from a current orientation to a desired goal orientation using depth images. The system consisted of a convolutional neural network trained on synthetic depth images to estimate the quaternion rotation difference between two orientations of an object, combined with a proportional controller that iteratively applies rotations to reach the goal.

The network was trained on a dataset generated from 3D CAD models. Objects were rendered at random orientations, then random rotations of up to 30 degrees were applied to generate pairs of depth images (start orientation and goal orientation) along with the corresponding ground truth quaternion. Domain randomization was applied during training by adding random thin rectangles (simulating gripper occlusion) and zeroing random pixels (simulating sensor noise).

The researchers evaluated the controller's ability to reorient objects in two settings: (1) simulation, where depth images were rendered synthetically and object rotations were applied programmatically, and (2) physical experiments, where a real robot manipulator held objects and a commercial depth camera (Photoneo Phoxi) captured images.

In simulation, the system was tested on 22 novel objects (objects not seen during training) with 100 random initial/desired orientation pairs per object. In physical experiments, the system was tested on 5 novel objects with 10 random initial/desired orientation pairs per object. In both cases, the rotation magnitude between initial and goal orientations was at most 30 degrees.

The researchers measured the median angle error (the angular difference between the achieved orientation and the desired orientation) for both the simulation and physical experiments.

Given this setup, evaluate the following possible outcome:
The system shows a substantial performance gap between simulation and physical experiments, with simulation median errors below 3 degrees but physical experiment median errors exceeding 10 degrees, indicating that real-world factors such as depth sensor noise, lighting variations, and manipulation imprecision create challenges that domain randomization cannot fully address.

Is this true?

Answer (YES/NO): NO